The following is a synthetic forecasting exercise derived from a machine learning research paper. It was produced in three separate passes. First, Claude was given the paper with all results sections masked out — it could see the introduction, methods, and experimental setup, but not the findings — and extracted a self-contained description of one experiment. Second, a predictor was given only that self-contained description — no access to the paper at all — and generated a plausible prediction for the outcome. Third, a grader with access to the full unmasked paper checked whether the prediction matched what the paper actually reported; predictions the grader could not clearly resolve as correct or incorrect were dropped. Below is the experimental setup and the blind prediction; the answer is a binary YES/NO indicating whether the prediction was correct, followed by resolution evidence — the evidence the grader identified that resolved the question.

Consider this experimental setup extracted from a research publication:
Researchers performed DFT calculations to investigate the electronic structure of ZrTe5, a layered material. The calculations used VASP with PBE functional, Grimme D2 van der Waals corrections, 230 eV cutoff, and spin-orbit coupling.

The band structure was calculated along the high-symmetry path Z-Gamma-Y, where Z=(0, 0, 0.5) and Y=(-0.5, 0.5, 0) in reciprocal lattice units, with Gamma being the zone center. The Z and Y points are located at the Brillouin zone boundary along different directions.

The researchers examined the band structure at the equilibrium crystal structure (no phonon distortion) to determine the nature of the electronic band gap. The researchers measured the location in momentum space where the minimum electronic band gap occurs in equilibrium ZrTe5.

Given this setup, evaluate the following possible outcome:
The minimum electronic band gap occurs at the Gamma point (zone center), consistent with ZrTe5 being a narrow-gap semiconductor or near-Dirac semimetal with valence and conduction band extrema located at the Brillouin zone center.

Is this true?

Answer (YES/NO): YES